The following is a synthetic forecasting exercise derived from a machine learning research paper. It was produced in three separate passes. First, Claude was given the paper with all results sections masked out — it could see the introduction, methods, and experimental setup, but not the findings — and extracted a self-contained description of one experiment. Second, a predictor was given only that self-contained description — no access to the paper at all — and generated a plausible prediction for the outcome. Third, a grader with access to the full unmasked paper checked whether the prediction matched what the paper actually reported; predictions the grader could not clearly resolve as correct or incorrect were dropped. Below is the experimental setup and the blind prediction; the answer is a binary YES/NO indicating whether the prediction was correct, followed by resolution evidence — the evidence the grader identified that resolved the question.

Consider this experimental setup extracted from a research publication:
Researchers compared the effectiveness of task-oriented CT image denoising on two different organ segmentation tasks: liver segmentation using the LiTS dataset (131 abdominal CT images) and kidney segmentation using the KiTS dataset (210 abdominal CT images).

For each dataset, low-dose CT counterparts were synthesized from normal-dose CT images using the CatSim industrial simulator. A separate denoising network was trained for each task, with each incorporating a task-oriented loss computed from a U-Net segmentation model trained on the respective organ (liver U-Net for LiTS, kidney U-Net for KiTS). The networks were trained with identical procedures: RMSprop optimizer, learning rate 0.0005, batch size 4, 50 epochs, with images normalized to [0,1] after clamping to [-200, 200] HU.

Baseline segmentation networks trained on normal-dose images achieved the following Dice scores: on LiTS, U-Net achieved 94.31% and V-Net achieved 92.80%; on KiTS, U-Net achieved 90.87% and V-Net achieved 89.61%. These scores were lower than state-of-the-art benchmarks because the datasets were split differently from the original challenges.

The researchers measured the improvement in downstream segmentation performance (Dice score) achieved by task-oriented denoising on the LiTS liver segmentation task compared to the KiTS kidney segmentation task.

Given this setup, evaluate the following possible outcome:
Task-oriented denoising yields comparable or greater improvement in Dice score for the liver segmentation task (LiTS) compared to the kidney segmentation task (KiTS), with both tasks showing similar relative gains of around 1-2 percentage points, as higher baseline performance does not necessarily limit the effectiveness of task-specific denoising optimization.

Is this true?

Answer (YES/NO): YES